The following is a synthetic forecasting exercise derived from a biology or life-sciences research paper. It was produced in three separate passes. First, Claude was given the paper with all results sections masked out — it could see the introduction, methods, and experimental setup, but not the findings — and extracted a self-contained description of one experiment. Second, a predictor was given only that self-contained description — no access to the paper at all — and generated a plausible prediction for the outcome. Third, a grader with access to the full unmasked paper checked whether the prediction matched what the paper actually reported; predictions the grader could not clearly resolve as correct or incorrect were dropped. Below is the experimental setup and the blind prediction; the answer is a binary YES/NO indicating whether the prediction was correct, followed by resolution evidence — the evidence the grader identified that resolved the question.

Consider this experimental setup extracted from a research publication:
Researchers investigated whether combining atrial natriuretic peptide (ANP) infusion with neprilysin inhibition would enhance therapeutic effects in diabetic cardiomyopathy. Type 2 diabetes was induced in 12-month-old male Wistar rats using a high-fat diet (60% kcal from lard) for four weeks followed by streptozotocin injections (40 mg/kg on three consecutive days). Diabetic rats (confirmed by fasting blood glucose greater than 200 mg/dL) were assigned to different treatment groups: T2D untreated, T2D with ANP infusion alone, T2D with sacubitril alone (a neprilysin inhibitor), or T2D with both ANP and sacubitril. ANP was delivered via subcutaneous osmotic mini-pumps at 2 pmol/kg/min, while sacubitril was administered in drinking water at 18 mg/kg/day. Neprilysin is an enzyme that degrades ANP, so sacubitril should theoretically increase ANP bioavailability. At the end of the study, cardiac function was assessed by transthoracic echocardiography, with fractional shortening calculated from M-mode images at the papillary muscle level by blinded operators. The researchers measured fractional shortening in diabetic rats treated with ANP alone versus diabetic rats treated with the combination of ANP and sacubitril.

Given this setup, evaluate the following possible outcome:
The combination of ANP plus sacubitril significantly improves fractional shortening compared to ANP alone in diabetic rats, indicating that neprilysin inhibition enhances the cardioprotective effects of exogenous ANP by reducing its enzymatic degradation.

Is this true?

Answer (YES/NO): NO